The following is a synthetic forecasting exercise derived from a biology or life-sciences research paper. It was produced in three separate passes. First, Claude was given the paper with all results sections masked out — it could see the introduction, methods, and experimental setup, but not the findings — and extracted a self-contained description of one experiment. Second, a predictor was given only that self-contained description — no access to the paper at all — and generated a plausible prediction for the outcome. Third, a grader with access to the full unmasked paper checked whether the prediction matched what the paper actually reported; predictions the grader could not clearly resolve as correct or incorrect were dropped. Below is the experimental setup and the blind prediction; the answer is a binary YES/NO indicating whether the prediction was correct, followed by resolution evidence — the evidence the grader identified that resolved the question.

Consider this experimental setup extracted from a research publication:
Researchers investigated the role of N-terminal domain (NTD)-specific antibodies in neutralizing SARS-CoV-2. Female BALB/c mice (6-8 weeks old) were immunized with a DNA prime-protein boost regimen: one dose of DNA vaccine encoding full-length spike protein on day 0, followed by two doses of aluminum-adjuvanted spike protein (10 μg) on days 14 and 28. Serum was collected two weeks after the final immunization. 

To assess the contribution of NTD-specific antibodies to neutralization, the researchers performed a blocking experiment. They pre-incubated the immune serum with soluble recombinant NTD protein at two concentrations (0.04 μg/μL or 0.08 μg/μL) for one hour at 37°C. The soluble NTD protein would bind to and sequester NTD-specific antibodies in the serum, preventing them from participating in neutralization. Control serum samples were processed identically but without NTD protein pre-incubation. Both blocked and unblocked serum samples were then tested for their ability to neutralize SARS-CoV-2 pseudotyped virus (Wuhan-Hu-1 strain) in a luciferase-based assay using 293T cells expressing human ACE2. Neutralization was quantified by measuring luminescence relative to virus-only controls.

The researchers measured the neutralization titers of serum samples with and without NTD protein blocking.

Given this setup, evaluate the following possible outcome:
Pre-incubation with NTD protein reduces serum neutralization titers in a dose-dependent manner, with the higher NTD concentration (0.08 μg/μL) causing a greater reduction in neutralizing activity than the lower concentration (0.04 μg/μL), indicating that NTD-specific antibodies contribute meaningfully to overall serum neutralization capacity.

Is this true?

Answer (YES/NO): YES